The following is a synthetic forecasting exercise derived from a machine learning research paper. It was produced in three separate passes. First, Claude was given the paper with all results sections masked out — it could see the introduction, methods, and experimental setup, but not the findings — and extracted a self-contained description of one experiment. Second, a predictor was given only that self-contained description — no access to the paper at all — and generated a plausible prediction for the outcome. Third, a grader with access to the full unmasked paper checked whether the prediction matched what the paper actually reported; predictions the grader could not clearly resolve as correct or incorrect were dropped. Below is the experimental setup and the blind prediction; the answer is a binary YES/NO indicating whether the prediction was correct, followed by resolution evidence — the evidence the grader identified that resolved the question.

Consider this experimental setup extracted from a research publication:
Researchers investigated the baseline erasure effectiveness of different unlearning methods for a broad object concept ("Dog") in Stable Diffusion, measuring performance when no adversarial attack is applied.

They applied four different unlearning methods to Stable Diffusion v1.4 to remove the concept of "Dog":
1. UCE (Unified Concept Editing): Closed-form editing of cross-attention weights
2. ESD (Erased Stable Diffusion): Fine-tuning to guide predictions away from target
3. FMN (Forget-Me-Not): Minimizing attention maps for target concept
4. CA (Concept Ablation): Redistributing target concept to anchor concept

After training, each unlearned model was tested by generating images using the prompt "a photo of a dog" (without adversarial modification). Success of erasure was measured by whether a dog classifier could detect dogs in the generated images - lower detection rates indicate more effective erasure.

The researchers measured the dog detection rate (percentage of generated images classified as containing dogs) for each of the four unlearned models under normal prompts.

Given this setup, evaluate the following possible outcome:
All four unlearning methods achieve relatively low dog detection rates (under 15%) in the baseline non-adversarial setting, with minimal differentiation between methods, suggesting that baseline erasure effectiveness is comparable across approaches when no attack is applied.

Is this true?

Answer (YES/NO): NO